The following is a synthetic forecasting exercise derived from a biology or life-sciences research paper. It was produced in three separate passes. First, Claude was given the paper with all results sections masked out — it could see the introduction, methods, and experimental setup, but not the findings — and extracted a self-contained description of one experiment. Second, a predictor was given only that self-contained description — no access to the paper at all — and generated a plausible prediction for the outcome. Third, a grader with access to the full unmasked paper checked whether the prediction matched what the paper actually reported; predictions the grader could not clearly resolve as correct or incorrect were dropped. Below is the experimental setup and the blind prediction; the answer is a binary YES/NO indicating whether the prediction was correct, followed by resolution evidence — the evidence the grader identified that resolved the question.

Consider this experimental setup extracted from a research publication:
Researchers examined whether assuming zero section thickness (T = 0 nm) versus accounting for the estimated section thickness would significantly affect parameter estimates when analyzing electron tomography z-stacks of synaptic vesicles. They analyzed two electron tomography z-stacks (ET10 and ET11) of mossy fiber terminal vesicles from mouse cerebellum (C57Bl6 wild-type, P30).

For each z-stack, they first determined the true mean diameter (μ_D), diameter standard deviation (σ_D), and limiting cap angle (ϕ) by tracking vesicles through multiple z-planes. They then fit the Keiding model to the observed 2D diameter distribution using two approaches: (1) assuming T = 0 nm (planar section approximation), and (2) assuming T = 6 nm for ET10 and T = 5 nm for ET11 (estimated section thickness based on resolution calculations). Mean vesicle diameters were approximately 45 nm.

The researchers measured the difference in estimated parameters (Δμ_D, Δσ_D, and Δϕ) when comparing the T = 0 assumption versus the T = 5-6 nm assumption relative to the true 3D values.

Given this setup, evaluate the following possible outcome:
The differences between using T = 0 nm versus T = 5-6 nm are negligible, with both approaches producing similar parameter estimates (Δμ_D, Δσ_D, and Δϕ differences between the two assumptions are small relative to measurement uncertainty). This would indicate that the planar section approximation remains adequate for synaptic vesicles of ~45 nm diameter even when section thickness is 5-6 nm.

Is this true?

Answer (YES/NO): YES